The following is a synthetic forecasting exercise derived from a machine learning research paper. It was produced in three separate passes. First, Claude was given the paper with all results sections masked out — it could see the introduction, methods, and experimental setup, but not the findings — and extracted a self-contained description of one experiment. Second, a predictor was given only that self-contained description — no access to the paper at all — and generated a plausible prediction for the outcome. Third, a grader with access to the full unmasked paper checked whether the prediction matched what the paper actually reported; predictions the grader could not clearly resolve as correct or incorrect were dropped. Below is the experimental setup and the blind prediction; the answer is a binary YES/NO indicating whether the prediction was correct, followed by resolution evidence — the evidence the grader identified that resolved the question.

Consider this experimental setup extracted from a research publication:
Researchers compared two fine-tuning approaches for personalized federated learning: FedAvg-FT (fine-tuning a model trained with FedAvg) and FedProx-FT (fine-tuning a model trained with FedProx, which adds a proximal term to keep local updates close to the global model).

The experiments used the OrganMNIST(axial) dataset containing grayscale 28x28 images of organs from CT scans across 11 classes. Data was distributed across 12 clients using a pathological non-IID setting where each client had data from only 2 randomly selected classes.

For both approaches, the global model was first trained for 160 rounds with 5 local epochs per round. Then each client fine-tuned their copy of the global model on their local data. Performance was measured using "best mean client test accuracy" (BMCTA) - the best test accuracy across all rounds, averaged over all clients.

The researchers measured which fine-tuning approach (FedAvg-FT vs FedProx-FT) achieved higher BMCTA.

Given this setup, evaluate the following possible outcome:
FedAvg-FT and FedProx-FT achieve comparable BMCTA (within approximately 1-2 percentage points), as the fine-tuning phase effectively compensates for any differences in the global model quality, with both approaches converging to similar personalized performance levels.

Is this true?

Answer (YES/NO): YES